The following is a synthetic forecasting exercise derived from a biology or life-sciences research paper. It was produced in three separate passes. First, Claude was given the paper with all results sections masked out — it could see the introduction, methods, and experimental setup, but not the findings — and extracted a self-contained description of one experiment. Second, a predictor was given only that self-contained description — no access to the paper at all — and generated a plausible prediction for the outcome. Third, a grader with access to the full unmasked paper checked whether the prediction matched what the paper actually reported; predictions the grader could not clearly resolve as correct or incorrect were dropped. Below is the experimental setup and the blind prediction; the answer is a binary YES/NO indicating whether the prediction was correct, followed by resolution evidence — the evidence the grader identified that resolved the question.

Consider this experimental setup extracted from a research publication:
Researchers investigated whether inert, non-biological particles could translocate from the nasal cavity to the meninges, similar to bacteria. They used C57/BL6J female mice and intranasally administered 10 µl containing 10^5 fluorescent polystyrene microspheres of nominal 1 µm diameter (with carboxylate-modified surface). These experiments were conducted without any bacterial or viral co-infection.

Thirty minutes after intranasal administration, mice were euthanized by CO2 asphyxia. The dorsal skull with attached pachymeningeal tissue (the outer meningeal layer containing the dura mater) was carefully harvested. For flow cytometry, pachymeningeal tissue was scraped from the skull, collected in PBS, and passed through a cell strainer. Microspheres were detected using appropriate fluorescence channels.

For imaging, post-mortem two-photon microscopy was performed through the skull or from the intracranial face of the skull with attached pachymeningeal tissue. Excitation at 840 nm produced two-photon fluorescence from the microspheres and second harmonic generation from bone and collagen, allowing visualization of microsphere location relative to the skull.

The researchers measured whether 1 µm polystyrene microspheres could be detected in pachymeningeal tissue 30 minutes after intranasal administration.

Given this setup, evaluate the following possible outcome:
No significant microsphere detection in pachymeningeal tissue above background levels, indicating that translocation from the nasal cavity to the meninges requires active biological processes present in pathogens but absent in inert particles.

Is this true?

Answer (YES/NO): NO